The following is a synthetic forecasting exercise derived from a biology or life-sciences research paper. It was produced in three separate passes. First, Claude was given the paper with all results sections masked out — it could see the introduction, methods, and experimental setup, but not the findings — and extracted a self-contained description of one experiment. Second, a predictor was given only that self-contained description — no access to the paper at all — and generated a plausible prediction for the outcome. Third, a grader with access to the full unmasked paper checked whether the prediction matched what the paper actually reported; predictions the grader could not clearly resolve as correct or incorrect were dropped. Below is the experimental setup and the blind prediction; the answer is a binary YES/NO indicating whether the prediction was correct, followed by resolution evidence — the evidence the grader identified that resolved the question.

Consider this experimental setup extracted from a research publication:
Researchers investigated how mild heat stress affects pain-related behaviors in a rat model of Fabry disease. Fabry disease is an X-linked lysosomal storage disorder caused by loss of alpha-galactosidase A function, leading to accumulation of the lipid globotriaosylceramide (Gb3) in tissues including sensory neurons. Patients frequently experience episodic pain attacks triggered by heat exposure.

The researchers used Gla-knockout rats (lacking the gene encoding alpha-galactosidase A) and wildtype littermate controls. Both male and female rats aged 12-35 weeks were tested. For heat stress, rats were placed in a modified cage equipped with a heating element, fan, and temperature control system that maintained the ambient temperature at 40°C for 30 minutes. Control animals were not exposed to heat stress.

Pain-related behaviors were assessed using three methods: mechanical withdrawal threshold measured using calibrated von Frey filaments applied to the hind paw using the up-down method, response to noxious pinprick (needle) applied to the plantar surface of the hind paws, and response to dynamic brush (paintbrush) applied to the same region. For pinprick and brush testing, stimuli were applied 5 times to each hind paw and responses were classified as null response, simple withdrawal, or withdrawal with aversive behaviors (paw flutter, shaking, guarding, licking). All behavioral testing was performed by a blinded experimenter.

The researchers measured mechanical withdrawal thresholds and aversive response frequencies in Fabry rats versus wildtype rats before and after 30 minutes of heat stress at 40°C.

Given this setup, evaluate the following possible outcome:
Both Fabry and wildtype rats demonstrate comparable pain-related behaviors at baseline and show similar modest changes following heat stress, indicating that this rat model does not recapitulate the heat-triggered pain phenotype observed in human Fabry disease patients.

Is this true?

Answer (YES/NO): NO